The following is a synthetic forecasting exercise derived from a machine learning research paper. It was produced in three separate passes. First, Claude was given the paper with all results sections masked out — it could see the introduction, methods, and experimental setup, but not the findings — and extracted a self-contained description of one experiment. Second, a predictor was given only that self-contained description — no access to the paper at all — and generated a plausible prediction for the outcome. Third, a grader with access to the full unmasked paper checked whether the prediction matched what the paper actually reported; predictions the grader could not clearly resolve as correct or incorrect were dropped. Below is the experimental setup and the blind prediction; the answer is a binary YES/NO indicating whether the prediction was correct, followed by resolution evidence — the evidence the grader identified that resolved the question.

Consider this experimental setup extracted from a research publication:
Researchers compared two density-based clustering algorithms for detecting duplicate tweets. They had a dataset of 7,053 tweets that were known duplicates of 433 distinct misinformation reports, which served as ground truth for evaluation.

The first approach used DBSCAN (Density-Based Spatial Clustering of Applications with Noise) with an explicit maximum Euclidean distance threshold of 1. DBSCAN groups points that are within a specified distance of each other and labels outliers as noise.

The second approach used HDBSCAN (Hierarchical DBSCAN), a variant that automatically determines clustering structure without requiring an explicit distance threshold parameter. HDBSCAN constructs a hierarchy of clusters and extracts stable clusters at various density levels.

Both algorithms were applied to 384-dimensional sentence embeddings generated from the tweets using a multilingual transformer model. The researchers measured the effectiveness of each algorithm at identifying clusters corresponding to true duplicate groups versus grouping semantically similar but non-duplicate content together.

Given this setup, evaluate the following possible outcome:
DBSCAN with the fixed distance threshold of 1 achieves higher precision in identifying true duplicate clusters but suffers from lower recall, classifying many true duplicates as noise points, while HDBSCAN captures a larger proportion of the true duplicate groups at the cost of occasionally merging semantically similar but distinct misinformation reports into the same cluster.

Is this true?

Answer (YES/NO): NO